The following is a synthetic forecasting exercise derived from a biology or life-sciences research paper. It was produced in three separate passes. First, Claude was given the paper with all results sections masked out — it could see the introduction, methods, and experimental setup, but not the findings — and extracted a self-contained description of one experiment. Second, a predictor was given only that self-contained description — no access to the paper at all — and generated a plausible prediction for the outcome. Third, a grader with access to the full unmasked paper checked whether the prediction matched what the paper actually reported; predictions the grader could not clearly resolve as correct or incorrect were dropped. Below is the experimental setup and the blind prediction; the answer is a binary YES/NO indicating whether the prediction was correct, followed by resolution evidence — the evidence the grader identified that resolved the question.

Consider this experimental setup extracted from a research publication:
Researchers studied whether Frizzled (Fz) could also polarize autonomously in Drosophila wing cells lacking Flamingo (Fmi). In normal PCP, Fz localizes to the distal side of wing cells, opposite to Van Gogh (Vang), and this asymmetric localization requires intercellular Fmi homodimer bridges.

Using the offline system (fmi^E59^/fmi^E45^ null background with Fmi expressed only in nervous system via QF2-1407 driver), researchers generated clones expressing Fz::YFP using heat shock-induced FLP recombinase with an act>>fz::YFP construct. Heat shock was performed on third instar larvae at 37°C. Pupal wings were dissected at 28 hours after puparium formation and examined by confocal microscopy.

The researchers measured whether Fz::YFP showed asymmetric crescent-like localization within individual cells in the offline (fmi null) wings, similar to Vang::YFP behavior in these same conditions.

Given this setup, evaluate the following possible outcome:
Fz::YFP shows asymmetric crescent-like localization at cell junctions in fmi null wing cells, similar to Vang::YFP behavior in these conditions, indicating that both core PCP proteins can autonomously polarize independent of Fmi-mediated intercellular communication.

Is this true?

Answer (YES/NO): YES